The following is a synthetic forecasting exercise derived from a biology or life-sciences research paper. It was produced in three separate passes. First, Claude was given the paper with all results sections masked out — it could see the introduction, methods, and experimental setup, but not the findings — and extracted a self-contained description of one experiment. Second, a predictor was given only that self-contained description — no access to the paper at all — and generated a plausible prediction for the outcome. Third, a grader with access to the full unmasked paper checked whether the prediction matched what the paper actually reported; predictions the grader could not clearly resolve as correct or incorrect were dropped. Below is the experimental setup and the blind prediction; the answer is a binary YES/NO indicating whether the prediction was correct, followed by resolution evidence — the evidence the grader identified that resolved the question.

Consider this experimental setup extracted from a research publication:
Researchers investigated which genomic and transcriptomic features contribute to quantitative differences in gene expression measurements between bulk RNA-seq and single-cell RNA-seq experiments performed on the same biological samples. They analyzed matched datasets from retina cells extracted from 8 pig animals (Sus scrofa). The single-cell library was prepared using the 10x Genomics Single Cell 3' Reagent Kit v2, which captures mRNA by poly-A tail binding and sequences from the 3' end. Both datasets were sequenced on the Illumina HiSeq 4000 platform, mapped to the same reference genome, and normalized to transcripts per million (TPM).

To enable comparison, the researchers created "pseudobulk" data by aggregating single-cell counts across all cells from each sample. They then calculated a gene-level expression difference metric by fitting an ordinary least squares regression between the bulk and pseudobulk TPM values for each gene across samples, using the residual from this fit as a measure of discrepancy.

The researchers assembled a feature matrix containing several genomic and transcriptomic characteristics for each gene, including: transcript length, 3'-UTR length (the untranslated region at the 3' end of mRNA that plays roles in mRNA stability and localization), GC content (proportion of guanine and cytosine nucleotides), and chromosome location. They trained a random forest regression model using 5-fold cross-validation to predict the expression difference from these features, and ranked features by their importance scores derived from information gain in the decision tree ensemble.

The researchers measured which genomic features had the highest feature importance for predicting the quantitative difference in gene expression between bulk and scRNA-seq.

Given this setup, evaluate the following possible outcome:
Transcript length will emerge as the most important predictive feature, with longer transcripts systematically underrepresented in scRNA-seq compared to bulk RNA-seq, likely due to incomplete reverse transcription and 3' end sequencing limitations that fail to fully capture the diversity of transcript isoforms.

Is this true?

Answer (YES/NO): NO